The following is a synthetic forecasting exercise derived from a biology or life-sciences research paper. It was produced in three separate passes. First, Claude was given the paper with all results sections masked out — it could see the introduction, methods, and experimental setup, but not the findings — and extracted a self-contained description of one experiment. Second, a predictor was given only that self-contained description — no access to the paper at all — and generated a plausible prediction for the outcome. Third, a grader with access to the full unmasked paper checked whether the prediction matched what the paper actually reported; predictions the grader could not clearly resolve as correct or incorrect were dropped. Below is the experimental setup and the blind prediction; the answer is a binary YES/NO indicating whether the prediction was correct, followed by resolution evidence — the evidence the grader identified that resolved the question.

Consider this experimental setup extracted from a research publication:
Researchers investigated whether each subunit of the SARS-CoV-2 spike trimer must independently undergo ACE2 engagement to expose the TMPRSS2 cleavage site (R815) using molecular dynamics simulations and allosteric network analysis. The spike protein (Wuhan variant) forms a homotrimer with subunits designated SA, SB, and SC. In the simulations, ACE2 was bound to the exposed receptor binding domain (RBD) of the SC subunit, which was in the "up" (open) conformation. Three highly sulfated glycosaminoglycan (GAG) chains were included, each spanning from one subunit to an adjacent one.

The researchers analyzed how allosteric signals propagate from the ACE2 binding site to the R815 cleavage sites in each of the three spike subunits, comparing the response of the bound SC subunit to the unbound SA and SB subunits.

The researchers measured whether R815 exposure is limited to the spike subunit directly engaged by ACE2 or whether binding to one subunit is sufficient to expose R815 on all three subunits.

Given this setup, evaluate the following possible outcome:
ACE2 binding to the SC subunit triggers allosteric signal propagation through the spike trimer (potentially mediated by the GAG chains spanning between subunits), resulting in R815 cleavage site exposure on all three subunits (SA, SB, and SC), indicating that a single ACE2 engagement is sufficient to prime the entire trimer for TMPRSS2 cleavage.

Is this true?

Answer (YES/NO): NO